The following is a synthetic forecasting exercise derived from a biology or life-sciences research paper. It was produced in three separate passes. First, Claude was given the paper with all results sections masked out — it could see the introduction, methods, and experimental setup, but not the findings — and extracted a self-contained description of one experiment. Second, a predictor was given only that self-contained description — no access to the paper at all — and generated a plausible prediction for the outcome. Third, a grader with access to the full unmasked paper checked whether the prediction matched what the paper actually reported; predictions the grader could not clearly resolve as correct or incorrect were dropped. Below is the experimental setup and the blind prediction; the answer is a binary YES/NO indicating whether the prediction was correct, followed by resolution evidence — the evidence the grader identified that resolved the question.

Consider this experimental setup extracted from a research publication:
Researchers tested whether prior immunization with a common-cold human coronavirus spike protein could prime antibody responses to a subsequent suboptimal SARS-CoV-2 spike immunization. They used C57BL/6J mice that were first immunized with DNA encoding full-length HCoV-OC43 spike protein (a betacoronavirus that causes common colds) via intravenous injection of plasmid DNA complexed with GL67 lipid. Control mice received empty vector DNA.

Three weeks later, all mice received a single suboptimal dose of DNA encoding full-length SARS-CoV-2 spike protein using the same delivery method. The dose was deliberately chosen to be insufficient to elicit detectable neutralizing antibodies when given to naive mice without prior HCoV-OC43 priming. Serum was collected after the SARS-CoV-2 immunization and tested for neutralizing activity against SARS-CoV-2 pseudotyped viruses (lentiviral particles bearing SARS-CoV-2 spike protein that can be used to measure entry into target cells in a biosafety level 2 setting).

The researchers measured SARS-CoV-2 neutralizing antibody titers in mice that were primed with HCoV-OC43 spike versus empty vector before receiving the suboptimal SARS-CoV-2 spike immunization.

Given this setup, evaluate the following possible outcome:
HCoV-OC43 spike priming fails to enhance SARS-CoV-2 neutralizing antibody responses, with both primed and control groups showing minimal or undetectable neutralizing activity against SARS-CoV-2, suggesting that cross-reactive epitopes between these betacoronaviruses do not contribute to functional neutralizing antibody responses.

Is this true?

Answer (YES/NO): NO